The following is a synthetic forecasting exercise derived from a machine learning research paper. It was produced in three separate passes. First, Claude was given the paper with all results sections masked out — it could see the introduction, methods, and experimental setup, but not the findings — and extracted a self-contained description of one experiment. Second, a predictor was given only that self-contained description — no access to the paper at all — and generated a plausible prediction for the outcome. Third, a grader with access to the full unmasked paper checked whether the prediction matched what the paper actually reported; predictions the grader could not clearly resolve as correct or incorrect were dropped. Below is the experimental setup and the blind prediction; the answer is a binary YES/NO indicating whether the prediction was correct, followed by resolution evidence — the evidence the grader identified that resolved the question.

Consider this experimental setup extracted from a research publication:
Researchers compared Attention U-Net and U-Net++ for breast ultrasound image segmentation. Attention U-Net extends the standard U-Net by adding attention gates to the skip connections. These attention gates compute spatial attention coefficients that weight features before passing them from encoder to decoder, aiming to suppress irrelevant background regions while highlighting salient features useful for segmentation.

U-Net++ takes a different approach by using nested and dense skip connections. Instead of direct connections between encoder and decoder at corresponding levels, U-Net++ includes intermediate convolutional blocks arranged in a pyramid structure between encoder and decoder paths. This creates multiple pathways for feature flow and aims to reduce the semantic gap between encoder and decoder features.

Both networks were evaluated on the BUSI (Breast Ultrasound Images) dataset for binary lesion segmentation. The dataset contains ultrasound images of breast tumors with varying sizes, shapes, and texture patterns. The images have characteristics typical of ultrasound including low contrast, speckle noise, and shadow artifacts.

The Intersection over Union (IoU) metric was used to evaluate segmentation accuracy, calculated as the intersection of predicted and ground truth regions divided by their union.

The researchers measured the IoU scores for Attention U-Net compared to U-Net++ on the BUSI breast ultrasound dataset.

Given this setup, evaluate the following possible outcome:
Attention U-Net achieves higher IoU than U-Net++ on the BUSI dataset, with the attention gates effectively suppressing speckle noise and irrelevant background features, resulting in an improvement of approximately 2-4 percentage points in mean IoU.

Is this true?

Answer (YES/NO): NO